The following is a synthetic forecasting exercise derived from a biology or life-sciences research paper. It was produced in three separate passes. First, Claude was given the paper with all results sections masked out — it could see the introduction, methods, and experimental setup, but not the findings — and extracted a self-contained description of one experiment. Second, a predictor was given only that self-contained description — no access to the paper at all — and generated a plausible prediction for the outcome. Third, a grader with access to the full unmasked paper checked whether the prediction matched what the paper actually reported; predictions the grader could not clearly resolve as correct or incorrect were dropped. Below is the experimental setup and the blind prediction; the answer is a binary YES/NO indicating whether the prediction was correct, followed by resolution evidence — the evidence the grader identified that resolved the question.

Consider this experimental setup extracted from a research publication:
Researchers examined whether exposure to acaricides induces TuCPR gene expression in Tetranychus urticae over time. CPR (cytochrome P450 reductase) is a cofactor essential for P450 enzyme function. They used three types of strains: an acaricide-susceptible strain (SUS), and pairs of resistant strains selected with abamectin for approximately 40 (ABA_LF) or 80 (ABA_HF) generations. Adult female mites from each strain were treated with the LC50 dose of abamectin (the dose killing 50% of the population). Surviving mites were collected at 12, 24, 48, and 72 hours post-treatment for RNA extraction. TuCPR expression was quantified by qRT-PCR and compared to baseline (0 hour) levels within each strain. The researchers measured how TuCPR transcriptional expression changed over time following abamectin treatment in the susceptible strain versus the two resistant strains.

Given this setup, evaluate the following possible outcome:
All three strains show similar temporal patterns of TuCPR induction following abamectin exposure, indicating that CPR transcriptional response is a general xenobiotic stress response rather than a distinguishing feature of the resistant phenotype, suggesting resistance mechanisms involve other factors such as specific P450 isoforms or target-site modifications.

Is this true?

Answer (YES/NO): NO